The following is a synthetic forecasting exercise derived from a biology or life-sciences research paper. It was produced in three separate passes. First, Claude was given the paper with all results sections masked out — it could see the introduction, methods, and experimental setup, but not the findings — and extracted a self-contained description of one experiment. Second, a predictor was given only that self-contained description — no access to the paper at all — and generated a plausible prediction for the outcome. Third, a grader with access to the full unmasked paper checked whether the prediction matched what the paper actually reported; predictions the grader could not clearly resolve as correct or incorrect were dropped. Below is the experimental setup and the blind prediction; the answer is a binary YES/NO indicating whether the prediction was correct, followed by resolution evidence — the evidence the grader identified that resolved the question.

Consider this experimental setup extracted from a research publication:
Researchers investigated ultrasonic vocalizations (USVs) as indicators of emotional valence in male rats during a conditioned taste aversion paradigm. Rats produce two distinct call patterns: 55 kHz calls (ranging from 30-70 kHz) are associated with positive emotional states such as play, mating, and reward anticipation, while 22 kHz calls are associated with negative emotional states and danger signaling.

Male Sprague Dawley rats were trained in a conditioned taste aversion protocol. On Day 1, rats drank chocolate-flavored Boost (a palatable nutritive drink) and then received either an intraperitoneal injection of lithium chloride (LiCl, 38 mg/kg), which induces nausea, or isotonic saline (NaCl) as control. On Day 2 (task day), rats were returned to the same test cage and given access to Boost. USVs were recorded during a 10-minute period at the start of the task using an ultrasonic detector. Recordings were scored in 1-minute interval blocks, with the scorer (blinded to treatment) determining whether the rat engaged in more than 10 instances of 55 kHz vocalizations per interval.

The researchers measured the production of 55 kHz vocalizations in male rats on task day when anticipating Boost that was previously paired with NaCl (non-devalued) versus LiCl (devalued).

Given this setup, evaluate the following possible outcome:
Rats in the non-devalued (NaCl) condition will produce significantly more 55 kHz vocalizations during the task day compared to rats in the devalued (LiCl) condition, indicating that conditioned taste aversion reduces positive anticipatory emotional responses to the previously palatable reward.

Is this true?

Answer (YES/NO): YES